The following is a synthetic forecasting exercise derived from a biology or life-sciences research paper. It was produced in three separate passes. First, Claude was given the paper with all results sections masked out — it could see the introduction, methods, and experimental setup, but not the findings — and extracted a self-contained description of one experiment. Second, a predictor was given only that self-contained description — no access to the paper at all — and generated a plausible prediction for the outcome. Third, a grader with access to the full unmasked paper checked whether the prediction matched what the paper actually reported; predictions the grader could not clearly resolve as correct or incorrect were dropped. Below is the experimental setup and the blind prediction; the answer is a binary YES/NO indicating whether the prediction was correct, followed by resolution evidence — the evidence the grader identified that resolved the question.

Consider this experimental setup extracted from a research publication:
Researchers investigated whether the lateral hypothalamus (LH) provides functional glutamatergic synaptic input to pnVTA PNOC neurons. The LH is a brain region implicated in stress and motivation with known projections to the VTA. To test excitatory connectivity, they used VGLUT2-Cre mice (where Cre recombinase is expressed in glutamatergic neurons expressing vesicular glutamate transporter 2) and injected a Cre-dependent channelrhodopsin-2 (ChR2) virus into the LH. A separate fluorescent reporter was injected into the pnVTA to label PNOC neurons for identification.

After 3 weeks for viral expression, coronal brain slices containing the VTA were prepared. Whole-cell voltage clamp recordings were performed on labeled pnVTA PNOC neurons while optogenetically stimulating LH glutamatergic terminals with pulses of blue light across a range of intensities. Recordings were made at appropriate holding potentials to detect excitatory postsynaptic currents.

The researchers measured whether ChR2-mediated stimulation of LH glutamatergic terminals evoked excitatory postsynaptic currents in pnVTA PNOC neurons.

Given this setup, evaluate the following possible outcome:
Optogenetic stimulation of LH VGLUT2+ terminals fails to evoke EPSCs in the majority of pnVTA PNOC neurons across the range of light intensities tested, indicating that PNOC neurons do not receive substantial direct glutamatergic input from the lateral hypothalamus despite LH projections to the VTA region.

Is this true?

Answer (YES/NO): NO